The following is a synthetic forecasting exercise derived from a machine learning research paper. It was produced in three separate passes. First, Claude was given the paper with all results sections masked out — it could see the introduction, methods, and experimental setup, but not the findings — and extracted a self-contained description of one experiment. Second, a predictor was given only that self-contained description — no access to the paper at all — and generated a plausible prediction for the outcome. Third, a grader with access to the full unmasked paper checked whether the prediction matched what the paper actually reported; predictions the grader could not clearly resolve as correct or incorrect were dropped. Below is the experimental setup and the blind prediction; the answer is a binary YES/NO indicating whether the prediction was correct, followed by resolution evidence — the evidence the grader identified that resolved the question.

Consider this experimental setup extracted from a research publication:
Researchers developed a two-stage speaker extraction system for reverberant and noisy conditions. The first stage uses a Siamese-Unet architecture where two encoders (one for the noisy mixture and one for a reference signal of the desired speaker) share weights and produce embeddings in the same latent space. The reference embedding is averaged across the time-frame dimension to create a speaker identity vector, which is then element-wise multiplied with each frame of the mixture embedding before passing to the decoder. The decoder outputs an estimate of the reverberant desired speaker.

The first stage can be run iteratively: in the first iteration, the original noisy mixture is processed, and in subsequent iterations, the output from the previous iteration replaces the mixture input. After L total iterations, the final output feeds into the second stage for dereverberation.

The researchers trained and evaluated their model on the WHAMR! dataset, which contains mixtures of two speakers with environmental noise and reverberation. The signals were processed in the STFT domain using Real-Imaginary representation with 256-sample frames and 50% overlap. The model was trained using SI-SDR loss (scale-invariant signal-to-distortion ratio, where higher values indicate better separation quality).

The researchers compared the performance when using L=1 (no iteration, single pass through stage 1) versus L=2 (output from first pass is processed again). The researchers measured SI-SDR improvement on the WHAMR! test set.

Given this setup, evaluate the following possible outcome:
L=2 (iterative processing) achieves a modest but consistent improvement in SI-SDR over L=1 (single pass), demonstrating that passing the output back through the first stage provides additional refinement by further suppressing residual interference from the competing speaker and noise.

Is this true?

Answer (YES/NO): YES